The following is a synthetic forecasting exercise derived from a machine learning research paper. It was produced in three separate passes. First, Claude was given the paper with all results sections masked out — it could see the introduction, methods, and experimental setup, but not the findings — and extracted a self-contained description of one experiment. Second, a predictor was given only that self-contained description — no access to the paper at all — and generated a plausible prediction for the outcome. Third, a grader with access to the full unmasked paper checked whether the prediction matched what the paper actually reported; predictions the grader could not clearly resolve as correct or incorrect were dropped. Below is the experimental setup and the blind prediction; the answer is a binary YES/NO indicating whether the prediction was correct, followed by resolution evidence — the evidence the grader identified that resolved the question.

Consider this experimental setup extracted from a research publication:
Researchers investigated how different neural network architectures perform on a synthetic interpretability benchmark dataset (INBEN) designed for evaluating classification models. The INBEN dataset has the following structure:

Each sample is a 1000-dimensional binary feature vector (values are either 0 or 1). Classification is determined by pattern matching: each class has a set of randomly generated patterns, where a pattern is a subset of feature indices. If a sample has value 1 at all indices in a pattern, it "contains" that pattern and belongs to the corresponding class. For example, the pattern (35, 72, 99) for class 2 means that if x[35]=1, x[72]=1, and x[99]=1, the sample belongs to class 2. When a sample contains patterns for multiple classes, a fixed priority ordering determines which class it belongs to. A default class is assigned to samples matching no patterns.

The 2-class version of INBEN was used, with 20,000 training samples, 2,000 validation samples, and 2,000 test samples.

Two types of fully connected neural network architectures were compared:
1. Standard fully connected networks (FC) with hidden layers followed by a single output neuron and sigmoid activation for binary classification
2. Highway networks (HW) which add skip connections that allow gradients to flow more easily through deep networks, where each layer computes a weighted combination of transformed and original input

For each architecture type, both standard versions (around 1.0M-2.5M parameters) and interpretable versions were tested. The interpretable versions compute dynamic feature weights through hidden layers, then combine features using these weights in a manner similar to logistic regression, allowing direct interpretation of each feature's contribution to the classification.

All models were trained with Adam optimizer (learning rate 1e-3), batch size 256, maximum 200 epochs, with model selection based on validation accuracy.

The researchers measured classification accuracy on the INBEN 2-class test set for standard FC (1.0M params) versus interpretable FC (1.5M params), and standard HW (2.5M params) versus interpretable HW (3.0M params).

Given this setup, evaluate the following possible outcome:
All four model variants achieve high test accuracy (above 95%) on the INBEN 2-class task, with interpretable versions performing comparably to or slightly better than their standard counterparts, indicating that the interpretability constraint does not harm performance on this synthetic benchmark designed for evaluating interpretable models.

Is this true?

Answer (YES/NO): YES